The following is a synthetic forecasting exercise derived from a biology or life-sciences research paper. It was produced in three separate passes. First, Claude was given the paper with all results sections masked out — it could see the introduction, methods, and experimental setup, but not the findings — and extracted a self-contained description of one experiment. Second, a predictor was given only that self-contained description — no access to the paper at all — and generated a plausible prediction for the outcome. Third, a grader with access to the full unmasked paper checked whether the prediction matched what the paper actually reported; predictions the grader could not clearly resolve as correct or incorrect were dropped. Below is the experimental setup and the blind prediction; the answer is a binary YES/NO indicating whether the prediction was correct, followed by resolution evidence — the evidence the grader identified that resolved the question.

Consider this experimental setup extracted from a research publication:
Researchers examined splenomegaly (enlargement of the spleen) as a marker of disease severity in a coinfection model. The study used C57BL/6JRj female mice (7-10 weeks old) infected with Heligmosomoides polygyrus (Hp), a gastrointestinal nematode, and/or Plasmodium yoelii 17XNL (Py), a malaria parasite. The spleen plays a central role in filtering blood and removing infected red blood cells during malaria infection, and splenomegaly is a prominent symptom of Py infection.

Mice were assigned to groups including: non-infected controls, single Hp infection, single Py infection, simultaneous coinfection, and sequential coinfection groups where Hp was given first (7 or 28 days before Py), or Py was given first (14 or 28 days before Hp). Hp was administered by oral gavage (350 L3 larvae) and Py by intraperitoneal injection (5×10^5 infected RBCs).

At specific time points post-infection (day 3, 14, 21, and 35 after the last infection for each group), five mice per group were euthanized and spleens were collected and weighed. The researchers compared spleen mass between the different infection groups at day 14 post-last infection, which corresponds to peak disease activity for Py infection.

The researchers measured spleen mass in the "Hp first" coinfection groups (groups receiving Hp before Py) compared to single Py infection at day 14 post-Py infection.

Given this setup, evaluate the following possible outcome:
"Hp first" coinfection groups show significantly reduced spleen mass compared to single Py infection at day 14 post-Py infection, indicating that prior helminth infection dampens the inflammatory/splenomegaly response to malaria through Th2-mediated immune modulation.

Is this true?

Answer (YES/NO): NO